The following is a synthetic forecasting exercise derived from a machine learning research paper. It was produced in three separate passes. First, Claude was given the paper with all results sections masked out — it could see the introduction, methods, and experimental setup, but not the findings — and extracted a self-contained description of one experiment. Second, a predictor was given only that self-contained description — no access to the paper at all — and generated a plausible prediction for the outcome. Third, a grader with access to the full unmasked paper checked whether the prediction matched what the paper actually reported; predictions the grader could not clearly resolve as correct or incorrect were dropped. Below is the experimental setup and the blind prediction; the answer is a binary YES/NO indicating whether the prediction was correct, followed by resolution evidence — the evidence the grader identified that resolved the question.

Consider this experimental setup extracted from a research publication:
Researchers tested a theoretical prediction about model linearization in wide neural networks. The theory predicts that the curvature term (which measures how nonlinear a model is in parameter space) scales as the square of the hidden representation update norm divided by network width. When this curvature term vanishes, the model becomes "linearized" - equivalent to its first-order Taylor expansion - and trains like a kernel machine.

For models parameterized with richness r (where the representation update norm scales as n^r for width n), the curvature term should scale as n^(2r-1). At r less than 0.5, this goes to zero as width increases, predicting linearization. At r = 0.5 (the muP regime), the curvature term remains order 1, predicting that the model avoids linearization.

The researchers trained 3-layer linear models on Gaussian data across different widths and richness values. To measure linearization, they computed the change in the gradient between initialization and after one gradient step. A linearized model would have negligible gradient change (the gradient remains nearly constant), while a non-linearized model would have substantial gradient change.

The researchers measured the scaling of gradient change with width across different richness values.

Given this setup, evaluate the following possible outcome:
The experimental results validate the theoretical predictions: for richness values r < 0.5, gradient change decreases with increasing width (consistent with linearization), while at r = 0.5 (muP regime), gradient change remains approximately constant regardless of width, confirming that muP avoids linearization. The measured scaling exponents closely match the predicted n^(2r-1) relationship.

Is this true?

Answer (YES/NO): NO